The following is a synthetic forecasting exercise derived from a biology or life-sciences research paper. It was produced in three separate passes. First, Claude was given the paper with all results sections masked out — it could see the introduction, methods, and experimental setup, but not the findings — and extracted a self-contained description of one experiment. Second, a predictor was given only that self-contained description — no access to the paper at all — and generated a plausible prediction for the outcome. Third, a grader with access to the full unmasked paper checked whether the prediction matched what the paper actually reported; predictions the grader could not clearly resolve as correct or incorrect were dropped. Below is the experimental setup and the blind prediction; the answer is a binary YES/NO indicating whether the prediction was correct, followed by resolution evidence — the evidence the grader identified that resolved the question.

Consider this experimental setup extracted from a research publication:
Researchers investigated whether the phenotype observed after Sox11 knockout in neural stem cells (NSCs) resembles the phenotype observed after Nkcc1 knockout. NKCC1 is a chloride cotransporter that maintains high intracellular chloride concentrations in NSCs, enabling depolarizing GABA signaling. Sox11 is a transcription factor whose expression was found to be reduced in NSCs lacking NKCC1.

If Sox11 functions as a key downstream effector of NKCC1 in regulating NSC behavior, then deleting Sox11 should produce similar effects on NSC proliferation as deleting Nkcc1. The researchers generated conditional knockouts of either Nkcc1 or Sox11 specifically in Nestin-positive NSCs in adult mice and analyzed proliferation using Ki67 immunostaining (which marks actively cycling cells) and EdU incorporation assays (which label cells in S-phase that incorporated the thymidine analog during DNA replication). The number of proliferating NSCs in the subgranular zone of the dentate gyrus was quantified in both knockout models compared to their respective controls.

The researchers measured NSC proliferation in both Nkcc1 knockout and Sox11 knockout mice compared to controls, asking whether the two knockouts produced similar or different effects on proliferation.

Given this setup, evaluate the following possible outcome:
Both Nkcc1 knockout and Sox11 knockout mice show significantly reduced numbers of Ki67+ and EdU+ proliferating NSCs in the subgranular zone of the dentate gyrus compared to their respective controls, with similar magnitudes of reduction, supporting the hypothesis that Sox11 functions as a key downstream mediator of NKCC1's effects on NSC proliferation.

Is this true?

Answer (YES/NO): NO